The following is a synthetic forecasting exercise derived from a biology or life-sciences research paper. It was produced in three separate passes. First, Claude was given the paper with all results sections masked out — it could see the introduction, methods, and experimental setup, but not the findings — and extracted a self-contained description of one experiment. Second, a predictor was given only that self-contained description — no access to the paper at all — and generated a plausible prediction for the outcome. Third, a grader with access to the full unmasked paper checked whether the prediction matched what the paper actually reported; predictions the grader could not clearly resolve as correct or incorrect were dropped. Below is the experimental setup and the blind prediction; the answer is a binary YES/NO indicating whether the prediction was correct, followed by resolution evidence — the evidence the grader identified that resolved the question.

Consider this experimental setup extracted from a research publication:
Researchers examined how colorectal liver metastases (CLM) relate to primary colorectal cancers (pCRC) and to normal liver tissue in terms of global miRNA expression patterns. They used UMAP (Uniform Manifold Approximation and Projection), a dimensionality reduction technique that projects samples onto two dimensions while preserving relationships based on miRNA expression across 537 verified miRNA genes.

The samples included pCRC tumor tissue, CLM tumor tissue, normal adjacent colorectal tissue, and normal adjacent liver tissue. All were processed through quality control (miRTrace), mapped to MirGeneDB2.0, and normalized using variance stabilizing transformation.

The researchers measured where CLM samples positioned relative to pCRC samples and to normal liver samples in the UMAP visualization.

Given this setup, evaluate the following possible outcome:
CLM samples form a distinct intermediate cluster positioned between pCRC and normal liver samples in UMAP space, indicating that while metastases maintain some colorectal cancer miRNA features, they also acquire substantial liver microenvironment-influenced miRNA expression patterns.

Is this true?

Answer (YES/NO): NO